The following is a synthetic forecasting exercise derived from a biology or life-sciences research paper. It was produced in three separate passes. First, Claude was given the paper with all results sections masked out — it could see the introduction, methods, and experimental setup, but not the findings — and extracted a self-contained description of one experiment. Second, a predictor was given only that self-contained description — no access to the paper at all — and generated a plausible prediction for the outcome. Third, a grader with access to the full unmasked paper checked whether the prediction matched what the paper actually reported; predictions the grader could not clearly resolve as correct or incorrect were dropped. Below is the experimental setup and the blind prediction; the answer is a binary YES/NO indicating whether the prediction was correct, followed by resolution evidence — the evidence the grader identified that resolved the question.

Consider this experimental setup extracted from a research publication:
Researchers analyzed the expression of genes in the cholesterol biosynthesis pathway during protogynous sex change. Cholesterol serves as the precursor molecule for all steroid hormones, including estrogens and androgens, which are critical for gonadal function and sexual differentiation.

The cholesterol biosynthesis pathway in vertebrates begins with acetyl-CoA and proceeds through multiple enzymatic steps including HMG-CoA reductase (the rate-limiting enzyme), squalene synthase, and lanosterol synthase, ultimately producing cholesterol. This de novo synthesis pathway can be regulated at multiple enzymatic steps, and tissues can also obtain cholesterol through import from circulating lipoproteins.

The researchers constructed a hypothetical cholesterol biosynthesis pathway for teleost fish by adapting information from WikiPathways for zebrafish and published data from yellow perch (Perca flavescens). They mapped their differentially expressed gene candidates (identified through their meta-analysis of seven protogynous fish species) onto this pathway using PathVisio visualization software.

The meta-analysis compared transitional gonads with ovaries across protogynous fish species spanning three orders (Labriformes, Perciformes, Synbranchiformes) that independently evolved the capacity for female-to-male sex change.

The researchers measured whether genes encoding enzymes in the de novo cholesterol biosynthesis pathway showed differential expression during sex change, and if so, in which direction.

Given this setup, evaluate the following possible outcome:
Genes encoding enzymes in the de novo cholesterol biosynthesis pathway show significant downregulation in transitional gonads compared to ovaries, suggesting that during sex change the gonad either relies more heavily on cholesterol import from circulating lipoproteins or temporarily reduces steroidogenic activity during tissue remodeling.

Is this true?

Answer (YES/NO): NO